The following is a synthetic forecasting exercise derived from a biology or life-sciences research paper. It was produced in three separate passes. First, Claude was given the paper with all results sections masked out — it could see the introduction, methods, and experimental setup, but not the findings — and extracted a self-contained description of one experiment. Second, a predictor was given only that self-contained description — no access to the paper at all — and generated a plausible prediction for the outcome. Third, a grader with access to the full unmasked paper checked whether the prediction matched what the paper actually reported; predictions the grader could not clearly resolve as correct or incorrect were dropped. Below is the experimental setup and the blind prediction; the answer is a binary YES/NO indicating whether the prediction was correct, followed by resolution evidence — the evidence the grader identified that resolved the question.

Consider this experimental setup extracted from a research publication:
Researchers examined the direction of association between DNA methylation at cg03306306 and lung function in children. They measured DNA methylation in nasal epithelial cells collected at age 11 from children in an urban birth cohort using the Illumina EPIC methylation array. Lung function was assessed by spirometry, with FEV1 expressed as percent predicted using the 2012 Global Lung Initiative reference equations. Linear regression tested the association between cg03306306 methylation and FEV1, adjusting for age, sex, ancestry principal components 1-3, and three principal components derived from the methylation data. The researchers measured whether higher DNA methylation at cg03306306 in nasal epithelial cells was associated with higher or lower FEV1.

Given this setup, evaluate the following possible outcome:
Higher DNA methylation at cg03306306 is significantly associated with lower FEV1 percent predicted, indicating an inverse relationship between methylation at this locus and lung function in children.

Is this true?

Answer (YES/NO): YES